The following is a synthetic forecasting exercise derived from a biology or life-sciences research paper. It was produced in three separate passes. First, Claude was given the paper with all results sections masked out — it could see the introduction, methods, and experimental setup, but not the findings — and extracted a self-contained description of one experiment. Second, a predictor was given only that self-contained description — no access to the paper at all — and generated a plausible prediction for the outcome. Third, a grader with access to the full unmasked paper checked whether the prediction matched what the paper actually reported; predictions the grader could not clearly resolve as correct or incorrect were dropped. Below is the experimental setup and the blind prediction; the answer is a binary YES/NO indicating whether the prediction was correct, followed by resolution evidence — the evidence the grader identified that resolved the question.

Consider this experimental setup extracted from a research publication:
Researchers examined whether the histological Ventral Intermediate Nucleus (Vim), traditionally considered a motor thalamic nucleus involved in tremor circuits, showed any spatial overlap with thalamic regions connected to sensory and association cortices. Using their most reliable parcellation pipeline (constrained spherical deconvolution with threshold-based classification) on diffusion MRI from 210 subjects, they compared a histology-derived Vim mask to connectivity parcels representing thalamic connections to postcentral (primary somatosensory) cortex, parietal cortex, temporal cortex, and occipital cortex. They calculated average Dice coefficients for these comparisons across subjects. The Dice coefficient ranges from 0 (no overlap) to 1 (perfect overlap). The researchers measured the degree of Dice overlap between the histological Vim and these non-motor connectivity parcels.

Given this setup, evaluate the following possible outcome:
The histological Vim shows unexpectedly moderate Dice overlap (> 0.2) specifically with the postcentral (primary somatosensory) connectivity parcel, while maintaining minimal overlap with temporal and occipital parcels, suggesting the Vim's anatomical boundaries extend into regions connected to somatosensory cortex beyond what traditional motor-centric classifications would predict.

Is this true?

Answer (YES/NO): NO